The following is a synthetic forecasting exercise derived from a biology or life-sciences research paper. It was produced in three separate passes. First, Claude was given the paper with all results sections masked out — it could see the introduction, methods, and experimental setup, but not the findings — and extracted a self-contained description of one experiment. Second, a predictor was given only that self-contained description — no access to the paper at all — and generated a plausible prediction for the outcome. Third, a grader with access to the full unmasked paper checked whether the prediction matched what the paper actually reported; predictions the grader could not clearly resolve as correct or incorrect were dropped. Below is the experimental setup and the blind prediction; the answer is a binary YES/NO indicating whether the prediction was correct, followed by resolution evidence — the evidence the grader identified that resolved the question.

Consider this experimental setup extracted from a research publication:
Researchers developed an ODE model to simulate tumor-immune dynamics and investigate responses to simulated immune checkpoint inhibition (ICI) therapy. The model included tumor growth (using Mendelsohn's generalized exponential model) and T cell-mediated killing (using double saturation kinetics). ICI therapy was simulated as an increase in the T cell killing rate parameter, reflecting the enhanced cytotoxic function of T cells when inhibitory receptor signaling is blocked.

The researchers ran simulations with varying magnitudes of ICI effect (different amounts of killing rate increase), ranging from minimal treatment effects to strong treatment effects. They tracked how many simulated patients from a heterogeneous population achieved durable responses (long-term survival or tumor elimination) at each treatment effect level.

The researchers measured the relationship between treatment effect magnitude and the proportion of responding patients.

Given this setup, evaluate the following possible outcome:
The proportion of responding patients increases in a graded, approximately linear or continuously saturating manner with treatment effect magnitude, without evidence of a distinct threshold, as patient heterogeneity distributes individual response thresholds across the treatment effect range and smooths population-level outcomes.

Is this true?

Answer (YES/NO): NO